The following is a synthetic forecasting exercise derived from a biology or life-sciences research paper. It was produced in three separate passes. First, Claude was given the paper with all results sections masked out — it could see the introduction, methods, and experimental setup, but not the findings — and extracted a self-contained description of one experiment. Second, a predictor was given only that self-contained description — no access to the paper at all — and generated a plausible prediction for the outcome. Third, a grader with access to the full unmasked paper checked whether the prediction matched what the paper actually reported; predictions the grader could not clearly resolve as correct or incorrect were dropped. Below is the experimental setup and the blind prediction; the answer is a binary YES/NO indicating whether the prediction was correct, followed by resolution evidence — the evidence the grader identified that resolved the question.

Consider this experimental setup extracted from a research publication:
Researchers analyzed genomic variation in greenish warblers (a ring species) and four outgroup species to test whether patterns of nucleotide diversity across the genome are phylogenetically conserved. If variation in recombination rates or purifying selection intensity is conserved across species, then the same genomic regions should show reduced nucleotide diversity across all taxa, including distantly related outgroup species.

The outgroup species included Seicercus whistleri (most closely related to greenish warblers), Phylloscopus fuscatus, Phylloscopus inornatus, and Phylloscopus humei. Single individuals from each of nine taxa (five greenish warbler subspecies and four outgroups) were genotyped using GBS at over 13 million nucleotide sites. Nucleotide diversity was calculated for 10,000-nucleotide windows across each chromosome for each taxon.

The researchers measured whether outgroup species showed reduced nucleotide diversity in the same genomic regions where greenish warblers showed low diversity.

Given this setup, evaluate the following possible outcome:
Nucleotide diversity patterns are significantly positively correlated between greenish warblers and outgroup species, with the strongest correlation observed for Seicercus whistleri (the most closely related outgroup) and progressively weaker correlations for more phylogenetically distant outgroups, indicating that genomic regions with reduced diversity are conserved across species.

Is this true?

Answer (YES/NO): NO